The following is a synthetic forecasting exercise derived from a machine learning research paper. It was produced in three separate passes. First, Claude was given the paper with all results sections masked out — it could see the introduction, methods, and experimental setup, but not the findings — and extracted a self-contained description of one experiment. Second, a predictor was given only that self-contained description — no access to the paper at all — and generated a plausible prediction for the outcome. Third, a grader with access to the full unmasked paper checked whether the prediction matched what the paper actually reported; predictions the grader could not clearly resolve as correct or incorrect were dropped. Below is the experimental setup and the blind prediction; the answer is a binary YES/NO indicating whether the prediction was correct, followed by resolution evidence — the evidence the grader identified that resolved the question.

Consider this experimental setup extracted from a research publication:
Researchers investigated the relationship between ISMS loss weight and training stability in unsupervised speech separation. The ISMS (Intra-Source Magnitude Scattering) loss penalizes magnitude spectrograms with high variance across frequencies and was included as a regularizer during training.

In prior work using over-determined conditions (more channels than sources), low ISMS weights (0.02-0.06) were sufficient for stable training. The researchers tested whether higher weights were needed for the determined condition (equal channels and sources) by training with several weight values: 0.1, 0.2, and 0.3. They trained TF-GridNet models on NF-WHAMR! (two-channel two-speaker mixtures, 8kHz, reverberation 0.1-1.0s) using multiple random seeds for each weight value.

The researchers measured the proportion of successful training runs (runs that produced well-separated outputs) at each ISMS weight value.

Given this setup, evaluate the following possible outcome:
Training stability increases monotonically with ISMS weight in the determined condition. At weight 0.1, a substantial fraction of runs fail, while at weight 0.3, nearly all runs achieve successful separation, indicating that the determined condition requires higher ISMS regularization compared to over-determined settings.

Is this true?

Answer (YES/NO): YES